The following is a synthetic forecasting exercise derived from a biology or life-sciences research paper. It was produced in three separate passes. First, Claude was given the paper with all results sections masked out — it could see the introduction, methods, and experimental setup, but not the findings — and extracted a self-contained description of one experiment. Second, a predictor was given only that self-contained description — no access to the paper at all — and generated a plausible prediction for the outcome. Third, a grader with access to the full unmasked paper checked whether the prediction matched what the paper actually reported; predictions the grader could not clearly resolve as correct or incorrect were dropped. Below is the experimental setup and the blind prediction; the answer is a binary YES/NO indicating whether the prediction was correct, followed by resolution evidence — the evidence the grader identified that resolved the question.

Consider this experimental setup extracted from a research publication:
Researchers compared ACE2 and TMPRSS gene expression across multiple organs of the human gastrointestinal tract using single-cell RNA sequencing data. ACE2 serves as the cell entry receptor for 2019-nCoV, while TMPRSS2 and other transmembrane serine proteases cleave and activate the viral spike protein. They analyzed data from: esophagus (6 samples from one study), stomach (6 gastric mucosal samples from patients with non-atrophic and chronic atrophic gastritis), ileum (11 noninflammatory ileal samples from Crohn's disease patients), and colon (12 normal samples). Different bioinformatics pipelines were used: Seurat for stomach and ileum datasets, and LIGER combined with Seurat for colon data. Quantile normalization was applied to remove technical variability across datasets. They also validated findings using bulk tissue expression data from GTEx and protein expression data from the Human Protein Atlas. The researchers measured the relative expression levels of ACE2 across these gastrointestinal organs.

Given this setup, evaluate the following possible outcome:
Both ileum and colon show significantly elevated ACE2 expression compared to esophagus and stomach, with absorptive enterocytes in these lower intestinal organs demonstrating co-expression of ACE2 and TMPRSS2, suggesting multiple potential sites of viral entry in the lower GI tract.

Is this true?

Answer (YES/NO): NO